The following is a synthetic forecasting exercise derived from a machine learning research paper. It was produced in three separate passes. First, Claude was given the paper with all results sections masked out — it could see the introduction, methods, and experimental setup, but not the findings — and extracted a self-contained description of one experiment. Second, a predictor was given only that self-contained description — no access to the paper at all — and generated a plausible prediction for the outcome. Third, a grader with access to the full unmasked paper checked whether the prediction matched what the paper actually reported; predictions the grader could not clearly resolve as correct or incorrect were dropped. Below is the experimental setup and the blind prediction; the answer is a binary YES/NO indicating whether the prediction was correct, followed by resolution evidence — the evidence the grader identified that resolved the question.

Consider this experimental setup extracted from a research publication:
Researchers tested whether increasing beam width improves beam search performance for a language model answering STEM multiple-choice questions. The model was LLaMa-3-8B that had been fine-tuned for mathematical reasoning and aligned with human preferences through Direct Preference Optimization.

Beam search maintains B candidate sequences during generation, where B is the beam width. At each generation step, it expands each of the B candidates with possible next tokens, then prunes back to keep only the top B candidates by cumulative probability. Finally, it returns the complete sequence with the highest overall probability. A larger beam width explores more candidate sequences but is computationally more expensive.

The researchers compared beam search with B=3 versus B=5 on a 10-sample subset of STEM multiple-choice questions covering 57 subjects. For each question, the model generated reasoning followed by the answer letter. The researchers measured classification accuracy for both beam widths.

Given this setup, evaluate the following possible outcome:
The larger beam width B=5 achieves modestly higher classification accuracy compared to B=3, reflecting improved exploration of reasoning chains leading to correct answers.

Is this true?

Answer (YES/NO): NO